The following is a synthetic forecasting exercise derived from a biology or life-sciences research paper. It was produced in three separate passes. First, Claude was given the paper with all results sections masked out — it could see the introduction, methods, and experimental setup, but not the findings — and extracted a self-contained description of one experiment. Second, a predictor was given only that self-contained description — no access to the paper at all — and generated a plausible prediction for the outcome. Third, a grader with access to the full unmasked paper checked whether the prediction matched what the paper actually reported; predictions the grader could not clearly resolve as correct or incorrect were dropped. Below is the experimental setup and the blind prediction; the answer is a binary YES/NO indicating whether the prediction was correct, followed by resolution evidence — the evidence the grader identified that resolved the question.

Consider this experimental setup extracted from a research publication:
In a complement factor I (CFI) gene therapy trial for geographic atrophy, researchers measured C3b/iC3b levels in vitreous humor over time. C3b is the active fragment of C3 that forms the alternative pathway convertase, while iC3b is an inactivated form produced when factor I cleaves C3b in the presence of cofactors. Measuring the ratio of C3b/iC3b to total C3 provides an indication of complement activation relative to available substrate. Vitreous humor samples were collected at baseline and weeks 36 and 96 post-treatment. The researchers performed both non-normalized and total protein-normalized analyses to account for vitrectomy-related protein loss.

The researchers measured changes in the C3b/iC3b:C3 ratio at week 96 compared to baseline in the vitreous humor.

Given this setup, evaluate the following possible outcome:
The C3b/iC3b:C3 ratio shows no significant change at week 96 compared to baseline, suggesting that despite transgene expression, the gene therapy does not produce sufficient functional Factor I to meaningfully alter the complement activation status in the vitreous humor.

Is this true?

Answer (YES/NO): NO